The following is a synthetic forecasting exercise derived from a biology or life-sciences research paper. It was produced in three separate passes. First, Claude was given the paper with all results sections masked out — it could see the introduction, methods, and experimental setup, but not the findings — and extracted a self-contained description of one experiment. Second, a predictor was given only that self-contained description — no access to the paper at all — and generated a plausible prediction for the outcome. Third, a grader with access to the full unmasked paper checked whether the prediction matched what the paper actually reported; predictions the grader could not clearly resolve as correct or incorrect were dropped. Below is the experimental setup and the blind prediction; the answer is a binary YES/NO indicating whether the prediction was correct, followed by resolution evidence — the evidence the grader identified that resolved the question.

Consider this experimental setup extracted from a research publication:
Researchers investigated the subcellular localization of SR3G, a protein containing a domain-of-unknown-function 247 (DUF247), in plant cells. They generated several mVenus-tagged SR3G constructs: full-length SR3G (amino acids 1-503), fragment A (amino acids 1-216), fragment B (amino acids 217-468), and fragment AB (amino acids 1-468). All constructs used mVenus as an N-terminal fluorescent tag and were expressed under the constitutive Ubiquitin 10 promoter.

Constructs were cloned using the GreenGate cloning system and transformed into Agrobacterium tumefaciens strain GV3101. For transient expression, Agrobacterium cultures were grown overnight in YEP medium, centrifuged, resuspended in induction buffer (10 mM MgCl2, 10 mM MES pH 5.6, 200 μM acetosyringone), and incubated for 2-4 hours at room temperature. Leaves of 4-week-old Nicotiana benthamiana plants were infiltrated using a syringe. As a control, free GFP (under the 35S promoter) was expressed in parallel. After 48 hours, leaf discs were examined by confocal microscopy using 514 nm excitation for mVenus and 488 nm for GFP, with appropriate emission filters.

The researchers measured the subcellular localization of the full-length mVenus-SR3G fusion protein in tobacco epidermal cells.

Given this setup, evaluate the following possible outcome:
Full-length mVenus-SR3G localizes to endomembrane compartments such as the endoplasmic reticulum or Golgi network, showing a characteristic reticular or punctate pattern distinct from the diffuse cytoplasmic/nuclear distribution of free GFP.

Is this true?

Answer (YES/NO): NO